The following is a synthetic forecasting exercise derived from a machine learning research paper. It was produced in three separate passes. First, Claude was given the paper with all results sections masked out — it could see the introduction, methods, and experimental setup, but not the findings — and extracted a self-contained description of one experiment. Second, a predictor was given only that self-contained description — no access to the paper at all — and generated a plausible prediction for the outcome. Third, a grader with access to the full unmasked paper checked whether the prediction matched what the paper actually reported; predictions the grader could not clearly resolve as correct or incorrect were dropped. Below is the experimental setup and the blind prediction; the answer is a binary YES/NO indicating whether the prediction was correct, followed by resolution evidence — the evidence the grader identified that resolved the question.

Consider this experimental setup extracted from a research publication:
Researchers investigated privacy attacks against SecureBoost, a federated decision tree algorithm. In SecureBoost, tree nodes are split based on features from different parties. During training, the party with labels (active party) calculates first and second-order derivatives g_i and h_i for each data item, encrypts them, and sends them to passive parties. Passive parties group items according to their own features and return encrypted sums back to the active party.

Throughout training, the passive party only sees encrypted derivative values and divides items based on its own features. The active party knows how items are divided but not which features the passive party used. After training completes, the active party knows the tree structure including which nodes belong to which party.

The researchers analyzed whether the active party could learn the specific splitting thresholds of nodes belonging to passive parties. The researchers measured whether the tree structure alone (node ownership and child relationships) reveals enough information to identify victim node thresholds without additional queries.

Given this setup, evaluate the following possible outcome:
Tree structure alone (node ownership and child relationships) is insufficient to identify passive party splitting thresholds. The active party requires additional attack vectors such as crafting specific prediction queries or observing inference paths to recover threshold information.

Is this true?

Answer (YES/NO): YES